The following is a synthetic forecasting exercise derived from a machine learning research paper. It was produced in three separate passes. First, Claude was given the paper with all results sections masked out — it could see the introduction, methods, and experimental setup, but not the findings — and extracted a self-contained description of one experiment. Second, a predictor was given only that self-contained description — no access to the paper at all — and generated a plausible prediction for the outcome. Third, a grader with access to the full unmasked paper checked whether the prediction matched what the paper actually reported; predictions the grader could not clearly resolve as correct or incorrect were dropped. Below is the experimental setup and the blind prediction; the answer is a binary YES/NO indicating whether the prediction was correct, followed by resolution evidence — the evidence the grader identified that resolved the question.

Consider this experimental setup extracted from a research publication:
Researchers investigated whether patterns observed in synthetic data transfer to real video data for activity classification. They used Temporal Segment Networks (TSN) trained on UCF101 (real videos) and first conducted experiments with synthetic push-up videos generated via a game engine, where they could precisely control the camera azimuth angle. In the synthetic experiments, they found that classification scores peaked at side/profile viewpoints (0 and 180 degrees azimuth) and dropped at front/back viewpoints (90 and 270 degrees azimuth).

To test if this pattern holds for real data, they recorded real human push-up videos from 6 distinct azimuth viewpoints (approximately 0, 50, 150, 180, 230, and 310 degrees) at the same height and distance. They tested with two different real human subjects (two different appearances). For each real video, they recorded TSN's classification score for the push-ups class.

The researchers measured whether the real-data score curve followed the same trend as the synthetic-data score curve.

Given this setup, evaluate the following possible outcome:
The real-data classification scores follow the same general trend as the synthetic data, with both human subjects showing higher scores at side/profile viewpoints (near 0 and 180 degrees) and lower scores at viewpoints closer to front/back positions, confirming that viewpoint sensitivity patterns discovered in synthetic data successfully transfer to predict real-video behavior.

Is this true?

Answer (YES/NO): YES